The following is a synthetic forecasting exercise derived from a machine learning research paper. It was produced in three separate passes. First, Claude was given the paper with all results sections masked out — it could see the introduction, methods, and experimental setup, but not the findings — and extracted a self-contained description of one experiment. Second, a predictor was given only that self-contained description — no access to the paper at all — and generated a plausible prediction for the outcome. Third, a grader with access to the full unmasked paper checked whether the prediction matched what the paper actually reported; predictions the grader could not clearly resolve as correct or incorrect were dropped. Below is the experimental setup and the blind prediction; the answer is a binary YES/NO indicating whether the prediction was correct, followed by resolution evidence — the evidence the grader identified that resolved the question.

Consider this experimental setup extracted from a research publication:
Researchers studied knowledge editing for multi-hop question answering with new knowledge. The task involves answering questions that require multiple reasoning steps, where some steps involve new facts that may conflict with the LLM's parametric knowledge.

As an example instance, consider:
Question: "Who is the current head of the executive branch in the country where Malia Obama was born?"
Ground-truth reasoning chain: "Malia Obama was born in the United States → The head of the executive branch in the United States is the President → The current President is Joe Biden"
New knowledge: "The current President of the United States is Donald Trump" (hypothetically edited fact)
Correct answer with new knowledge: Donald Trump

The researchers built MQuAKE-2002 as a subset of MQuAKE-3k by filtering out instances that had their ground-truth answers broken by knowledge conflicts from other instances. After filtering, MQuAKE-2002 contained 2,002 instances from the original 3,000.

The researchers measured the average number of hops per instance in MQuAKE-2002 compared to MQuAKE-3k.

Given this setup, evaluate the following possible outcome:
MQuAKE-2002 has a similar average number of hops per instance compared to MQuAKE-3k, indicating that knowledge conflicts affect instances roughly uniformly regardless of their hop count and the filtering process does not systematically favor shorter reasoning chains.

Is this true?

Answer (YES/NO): NO